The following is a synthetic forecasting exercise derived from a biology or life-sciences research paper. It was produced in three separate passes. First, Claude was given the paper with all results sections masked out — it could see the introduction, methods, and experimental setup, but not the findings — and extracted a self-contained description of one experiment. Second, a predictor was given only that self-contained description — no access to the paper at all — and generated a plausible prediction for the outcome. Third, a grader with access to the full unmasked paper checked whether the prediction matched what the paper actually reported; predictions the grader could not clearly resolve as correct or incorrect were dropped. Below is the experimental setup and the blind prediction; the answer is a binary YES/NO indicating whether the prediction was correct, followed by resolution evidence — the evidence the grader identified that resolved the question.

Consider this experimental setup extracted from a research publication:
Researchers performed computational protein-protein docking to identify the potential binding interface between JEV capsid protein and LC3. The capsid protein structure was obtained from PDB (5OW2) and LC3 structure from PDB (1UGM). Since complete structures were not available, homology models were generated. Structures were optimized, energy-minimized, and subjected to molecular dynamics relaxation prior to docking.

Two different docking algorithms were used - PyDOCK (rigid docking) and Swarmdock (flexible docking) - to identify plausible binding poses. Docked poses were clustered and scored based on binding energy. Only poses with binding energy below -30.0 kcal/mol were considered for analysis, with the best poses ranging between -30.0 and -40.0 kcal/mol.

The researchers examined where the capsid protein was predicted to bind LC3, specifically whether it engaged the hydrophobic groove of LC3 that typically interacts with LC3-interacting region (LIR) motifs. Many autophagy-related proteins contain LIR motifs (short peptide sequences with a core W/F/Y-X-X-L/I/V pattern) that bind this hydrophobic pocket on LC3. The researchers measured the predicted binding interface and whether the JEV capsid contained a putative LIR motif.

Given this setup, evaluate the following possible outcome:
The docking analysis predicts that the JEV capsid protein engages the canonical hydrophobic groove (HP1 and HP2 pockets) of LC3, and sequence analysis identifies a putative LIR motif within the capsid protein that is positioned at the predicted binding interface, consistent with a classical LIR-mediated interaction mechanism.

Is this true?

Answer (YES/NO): YES